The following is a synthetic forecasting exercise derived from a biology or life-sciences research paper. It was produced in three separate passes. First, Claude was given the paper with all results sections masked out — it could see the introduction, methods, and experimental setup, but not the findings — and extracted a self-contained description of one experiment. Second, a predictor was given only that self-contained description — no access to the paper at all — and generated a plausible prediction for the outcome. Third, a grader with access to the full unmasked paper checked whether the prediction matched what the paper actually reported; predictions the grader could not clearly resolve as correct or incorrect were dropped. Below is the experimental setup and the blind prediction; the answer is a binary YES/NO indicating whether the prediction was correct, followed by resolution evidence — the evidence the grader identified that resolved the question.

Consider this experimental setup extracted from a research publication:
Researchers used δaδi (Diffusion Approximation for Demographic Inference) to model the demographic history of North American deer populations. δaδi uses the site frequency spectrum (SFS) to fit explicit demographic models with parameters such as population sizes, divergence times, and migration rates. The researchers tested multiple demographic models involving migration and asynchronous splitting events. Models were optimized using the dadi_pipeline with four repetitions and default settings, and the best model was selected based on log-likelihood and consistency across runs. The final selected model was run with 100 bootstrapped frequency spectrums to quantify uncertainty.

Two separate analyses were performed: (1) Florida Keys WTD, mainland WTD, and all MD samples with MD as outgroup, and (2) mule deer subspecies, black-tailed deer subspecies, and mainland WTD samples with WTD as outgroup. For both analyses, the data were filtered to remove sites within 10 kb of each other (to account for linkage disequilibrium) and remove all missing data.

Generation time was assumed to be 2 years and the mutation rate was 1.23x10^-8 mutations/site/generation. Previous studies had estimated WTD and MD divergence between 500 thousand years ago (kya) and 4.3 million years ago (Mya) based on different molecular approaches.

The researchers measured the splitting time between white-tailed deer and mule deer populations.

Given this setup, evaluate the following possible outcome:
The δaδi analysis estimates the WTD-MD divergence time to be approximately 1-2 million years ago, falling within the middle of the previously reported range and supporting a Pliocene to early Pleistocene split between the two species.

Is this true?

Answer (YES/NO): NO